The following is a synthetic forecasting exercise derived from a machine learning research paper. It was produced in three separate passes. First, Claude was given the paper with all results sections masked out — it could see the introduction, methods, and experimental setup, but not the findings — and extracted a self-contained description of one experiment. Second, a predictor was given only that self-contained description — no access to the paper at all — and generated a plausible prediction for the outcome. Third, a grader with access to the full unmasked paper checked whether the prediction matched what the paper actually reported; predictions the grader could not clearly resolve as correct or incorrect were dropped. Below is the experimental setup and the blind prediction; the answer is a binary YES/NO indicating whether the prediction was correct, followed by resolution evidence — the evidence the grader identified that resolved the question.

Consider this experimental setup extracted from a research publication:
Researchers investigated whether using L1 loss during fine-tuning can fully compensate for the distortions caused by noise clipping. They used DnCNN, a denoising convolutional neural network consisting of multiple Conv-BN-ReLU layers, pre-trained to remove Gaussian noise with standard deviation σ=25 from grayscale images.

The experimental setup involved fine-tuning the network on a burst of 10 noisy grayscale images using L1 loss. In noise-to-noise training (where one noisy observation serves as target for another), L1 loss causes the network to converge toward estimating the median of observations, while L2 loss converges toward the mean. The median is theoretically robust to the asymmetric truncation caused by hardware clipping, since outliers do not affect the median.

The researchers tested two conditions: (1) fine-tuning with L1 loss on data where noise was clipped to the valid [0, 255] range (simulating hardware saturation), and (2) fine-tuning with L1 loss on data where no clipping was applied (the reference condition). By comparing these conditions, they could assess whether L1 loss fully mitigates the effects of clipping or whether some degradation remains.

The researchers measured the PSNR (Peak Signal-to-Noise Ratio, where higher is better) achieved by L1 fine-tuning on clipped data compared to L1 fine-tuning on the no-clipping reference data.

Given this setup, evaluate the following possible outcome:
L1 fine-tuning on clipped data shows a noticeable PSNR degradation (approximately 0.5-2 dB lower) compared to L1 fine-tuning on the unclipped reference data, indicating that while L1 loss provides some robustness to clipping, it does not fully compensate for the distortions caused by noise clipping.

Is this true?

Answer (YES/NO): NO